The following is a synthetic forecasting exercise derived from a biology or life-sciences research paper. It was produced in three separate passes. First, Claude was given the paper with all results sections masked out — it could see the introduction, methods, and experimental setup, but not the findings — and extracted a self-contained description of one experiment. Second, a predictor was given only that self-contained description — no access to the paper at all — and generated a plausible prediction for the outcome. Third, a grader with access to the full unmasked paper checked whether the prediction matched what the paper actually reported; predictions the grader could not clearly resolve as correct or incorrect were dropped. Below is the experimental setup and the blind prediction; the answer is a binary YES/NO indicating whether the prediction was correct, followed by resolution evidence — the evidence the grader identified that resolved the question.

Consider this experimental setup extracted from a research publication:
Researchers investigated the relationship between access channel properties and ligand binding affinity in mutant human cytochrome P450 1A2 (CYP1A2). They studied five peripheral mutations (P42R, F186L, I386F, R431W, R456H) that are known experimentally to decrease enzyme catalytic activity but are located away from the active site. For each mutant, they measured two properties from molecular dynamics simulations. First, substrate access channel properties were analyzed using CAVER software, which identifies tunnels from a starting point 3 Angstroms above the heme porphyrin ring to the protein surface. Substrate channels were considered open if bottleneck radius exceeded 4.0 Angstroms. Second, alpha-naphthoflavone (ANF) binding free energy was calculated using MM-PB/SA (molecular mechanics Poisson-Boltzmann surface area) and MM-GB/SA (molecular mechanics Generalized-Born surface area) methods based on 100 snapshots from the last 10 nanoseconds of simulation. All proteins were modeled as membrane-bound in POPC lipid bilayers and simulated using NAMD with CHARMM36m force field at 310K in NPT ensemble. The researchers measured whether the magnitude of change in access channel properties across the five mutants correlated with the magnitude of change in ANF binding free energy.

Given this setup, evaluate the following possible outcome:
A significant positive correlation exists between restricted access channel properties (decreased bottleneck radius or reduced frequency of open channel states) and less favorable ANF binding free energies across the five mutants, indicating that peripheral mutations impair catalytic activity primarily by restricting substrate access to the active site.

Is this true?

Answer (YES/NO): NO